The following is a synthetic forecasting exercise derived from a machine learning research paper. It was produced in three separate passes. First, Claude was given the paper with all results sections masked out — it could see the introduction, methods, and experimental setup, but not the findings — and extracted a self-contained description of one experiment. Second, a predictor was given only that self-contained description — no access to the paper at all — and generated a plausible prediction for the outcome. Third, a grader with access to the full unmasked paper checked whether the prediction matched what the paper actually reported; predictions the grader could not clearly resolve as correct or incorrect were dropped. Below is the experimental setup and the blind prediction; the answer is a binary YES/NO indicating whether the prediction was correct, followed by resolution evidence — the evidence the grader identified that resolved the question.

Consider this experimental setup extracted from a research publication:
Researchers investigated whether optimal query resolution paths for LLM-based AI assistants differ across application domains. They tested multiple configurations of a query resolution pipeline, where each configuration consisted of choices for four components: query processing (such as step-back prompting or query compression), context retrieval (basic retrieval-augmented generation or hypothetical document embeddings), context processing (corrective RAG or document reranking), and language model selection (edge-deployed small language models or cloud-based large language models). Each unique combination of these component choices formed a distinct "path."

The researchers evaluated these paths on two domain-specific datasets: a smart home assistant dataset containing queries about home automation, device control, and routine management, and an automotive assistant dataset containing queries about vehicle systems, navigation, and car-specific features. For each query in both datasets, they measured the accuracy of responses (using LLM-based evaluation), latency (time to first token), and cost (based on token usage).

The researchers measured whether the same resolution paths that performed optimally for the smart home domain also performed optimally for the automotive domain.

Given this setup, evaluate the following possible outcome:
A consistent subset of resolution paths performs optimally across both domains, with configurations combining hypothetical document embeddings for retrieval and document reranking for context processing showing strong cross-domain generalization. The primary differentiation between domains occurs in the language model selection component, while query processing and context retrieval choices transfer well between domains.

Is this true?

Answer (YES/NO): NO